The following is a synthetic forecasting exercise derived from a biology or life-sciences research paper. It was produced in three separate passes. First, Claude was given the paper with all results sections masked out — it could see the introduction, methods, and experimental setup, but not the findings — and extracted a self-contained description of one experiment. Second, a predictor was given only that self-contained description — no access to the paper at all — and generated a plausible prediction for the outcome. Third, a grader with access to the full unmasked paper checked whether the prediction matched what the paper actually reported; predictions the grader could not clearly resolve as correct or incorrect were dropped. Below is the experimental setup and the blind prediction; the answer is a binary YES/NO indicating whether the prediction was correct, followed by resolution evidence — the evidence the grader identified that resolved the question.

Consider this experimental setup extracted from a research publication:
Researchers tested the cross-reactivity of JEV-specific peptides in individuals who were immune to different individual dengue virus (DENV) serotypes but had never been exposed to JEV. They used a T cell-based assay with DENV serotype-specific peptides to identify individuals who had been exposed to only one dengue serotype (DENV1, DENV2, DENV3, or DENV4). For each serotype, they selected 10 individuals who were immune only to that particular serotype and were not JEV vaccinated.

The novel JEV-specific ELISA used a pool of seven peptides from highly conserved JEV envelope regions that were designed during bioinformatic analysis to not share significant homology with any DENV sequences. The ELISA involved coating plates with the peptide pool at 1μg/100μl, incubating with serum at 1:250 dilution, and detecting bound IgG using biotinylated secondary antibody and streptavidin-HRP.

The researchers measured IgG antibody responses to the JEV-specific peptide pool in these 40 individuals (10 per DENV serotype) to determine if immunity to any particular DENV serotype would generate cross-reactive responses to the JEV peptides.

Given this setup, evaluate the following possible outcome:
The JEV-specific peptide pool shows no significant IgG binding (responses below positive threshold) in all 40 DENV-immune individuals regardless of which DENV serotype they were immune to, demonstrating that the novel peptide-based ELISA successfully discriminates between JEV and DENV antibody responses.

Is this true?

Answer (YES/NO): NO